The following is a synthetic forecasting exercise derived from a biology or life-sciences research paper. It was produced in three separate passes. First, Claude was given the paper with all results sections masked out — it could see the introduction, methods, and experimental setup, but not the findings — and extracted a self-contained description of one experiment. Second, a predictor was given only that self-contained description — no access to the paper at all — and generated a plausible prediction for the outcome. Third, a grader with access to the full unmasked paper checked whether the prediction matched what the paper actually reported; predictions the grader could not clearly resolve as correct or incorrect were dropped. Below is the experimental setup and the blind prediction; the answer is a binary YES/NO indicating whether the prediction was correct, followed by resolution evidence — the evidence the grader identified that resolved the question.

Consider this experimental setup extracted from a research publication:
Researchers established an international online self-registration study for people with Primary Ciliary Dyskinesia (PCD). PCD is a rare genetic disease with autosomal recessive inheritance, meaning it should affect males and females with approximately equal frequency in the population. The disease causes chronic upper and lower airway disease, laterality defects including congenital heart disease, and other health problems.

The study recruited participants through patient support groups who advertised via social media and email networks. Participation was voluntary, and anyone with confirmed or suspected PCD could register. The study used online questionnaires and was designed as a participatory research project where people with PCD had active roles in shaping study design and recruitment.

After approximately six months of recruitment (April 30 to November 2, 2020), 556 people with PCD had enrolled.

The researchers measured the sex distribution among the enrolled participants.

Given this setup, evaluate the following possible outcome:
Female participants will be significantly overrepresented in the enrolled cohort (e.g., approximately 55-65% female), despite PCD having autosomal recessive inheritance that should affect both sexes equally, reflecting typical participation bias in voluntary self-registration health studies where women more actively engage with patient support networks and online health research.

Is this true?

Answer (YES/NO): YES